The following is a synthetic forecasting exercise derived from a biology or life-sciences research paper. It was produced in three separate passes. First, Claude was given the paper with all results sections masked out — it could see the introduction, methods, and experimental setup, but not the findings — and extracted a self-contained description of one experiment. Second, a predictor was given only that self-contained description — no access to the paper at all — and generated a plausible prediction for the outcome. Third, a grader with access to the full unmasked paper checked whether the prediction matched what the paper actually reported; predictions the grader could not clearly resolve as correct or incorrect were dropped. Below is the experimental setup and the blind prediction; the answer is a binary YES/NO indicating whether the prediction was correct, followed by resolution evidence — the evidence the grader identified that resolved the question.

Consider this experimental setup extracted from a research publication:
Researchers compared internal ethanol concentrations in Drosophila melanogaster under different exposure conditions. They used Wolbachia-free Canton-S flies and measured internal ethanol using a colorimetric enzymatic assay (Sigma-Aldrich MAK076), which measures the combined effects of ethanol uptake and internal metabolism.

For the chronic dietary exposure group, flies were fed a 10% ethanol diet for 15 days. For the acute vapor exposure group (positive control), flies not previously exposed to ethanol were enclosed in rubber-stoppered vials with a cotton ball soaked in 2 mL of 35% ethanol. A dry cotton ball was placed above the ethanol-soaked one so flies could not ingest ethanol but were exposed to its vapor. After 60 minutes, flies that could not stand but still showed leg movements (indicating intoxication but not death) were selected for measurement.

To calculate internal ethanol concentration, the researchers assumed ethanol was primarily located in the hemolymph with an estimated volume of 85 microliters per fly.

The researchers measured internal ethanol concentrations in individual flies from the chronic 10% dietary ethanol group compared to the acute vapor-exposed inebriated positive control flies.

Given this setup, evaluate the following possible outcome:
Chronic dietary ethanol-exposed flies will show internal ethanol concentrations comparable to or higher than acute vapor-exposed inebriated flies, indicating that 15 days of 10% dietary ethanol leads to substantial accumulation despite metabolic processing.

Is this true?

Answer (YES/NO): NO